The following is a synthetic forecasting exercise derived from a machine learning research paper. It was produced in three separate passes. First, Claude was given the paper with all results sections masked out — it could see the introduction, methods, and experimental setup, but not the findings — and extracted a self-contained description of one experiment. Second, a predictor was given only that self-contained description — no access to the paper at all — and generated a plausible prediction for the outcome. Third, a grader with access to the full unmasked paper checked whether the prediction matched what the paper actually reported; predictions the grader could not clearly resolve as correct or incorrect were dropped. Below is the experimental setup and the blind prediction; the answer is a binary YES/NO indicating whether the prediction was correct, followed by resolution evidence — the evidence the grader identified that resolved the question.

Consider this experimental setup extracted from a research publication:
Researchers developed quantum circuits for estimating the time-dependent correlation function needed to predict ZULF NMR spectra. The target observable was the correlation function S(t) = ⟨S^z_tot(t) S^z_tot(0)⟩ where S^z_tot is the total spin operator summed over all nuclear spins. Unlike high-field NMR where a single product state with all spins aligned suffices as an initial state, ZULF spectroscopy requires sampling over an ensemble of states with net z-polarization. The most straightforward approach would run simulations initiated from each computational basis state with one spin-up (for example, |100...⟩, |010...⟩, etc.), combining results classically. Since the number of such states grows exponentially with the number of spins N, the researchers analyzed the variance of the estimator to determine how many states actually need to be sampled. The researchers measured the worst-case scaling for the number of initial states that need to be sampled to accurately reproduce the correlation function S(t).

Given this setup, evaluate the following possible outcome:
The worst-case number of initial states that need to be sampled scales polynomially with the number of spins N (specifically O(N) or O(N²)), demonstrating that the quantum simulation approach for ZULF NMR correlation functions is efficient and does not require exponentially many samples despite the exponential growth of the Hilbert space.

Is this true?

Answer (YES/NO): YES